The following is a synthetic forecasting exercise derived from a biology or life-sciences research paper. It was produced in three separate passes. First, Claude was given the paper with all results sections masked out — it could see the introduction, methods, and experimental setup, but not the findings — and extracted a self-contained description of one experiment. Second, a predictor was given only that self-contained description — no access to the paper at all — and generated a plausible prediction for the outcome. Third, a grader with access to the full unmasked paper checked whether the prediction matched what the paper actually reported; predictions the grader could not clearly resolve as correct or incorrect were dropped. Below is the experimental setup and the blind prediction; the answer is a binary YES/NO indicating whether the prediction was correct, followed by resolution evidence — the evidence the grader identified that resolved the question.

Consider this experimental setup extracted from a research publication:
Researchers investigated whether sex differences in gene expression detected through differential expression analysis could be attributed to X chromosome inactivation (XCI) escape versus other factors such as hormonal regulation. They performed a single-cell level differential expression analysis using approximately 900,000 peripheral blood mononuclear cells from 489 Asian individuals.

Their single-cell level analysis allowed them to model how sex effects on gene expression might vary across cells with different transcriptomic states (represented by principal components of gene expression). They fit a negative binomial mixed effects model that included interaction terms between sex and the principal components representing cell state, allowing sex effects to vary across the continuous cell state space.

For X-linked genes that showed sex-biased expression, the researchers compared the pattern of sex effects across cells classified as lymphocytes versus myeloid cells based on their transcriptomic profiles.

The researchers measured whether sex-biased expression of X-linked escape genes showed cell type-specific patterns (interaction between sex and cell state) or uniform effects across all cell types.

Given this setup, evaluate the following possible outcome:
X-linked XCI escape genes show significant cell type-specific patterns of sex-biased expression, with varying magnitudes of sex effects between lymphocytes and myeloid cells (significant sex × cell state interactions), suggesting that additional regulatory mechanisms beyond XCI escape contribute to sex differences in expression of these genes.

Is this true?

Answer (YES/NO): NO